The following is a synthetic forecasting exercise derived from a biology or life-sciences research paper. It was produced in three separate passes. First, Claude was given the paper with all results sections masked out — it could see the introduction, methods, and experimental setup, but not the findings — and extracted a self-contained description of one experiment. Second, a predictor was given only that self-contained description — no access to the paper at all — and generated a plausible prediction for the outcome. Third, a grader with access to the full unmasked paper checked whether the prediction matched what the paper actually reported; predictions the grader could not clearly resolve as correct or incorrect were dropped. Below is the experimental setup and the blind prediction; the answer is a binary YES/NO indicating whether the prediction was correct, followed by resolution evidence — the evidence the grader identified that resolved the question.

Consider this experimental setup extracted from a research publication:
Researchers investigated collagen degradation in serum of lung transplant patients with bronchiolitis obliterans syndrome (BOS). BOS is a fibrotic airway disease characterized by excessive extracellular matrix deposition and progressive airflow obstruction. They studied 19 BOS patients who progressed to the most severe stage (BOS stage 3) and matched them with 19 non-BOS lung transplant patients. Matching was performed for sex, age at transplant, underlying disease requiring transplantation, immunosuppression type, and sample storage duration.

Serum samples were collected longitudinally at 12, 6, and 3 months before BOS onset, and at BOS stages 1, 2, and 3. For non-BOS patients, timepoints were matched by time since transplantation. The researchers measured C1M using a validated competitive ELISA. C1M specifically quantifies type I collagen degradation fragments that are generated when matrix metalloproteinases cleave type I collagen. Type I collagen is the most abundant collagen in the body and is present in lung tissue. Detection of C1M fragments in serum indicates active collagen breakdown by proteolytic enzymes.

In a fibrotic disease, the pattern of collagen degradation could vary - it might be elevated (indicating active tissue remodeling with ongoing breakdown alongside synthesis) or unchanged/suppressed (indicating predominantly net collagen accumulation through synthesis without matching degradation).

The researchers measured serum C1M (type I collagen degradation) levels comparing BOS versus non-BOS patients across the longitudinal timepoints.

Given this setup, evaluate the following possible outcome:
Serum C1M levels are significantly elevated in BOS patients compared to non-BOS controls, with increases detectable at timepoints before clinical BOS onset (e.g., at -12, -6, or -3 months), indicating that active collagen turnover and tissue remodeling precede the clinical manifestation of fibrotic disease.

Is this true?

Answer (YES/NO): NO